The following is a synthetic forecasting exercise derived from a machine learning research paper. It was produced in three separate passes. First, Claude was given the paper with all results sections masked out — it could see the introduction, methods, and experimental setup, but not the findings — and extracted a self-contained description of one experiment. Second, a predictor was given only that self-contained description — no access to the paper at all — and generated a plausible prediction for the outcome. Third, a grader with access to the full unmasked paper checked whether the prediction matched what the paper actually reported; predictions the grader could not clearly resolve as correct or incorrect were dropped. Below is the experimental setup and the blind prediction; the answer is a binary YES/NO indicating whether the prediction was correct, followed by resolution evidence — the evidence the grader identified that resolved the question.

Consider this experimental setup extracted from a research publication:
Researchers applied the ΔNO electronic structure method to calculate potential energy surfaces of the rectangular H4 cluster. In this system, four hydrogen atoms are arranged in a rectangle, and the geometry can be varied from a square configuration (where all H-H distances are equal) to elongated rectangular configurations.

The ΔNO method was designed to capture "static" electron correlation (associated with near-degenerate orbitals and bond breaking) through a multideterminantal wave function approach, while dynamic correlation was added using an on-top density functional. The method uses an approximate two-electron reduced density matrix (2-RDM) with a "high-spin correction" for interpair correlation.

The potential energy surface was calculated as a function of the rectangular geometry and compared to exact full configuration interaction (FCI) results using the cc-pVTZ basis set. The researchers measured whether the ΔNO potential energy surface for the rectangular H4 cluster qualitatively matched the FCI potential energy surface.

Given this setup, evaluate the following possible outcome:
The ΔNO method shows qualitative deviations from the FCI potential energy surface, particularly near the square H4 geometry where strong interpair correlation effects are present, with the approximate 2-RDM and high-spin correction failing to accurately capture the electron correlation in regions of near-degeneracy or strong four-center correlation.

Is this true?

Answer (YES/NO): NO